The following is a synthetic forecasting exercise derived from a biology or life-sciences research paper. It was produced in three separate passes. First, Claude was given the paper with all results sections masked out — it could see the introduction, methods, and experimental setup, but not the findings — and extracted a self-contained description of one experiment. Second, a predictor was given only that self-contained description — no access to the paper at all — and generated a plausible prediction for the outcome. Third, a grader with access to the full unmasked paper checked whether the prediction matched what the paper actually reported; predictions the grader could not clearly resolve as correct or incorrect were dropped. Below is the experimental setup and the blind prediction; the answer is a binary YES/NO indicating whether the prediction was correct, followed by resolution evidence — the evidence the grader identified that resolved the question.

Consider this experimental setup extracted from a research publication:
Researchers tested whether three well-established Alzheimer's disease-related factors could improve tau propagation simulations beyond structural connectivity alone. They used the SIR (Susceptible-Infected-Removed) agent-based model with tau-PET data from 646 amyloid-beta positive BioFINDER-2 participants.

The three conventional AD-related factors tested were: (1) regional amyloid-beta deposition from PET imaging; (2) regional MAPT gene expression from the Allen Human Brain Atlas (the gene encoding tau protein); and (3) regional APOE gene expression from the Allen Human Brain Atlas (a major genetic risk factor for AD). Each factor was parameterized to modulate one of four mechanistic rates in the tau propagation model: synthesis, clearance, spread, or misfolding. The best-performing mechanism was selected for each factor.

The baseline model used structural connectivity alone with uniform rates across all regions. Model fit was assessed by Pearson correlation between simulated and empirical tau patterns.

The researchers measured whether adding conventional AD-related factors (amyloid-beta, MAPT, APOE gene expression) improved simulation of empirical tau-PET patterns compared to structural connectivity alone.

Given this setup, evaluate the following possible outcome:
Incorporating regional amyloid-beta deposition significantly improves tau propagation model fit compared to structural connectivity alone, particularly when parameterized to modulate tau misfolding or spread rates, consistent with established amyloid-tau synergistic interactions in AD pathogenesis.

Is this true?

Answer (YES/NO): NO